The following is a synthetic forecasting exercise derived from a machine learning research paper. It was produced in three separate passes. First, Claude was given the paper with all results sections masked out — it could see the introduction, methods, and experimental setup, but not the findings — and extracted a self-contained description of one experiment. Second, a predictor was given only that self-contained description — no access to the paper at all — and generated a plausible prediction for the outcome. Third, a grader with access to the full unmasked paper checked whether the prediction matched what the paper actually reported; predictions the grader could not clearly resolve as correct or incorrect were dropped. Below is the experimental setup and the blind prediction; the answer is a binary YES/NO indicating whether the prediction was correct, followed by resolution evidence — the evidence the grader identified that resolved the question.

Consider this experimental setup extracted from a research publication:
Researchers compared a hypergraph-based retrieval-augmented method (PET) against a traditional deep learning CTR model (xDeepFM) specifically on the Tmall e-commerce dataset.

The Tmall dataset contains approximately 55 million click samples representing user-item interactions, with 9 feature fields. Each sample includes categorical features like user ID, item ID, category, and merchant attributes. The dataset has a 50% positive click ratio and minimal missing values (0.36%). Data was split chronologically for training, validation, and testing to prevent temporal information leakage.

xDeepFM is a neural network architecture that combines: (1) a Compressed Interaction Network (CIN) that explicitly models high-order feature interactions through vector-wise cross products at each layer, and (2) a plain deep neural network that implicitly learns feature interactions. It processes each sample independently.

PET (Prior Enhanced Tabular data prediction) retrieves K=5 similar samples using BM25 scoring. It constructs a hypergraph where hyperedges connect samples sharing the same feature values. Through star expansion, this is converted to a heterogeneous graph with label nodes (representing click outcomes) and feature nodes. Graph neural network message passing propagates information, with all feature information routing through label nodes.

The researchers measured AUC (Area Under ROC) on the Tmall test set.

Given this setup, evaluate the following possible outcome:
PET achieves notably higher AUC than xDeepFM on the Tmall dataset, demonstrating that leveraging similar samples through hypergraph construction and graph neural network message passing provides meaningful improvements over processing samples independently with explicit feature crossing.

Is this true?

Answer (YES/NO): YES